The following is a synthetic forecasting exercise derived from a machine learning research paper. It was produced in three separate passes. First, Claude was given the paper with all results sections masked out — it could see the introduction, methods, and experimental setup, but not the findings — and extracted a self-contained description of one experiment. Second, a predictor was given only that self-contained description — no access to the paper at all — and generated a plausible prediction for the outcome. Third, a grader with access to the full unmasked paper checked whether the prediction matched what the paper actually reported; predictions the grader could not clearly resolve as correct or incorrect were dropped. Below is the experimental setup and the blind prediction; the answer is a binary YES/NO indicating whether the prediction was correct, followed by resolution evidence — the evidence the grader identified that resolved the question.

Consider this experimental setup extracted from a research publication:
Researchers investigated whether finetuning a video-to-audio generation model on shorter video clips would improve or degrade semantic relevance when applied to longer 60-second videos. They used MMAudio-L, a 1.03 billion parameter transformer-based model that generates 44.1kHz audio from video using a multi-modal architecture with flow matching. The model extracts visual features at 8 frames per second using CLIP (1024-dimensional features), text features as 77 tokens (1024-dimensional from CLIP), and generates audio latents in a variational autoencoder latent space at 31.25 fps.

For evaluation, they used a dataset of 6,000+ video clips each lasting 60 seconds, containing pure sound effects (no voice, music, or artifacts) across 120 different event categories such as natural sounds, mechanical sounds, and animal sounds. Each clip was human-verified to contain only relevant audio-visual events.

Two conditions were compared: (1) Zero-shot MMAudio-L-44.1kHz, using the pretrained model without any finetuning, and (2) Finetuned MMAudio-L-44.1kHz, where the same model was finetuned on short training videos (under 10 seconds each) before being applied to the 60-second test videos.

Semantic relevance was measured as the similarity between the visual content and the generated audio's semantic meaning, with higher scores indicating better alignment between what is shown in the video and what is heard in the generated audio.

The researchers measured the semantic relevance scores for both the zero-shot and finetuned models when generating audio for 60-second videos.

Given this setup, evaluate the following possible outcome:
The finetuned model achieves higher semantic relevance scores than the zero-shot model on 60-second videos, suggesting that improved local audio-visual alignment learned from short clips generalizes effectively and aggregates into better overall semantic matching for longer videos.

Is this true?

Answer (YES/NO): NO